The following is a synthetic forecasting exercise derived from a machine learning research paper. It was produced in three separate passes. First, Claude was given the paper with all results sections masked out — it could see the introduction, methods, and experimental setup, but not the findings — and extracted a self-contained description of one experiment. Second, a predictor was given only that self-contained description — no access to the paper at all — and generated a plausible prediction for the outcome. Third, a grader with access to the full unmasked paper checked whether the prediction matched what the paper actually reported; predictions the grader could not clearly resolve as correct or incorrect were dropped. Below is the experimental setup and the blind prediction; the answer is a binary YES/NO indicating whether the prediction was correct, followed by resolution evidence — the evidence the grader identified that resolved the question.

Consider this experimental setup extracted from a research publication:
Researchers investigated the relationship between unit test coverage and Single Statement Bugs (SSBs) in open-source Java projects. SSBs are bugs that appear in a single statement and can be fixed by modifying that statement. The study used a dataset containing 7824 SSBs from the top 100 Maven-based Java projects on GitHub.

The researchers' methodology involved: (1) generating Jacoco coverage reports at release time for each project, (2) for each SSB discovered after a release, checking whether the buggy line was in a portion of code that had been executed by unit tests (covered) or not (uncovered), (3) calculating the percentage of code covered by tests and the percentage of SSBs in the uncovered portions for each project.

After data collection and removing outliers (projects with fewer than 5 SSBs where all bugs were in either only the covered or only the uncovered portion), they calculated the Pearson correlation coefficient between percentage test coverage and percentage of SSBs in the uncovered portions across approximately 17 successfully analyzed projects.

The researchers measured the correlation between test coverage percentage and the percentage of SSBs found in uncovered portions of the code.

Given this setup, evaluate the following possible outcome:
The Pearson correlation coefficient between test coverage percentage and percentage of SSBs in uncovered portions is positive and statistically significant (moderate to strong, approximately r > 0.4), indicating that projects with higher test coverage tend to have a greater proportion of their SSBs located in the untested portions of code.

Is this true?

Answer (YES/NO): NO